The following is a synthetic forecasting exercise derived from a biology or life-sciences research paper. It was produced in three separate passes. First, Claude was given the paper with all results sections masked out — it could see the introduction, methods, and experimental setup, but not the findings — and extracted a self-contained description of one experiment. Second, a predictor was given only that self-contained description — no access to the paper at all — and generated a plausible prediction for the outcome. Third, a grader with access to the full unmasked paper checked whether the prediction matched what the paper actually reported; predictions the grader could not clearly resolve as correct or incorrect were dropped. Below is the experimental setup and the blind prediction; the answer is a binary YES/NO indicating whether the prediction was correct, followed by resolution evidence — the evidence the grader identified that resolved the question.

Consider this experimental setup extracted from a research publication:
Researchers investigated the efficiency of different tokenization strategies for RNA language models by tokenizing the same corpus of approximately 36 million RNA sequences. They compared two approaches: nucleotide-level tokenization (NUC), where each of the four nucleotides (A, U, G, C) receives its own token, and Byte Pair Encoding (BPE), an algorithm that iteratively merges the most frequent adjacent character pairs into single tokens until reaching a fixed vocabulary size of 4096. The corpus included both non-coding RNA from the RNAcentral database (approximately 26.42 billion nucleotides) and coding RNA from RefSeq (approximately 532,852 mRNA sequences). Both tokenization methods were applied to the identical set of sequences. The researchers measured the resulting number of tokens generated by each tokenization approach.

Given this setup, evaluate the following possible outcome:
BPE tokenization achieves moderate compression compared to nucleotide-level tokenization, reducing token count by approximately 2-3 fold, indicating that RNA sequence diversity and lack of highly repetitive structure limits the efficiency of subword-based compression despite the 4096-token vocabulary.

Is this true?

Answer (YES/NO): NO